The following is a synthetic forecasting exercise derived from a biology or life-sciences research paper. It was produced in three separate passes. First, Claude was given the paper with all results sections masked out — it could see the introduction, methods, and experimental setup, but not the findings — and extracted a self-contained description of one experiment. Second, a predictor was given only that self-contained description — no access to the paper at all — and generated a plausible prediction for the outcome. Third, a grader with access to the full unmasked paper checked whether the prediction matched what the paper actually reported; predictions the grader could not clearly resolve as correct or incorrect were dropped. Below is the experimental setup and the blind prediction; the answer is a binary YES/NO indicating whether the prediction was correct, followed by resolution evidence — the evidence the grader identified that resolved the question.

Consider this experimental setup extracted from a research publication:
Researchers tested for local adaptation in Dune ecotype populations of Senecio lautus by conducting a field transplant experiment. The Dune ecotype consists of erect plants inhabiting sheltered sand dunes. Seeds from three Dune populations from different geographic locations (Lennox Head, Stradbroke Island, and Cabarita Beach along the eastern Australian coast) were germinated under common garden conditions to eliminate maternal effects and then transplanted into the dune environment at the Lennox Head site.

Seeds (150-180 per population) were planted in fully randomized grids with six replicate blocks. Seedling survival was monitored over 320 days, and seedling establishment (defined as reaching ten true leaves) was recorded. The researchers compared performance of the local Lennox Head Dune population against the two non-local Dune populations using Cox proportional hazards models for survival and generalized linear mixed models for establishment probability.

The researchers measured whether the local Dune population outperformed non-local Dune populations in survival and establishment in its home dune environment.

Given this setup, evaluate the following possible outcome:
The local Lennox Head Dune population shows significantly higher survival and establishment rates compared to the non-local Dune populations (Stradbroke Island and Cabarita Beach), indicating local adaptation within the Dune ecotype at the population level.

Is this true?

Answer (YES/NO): NO